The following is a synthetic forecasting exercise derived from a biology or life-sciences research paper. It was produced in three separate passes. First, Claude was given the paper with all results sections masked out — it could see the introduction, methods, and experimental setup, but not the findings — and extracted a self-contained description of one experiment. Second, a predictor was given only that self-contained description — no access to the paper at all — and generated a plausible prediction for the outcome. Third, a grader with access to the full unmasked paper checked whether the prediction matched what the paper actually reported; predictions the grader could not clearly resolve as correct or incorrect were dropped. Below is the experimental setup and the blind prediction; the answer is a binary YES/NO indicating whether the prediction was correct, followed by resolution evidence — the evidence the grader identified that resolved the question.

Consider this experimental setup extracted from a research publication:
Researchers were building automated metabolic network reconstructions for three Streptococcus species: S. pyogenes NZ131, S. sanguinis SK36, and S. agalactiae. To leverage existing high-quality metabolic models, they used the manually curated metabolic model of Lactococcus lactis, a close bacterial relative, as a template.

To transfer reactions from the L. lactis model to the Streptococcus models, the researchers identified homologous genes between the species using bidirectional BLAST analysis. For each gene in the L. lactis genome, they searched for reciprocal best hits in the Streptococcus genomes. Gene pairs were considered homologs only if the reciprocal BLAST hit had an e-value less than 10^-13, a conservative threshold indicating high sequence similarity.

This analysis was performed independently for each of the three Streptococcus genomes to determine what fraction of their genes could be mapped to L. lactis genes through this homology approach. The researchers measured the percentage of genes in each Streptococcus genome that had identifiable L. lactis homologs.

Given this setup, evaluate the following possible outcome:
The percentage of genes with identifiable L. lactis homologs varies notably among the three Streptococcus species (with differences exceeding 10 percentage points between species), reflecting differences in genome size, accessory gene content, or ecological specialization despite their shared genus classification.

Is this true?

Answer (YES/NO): NO